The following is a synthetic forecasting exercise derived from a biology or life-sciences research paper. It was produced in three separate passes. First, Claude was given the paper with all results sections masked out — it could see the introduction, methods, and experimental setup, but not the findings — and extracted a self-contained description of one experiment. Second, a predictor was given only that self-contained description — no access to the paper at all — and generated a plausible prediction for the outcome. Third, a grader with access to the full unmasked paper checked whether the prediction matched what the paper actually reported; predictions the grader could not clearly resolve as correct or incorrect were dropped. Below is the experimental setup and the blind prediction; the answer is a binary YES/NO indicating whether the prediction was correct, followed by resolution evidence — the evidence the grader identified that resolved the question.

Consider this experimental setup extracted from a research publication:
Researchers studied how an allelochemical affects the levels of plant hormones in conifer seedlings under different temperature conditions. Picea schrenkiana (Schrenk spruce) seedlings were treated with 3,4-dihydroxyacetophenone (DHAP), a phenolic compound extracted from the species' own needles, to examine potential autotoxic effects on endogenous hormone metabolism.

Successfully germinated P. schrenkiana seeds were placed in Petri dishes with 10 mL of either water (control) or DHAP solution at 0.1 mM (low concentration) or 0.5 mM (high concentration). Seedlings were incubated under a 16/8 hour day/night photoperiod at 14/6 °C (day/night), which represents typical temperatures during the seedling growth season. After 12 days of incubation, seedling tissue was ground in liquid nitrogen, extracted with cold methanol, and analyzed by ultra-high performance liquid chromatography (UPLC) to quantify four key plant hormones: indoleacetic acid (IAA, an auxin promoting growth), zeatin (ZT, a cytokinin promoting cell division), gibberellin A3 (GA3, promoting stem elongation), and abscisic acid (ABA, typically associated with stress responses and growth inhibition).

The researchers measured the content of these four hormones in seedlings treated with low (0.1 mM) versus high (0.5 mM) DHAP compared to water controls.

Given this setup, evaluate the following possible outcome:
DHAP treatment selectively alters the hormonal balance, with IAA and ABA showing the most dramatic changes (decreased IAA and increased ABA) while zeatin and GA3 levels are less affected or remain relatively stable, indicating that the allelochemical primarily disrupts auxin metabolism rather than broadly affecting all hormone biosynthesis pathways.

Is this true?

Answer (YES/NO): NO